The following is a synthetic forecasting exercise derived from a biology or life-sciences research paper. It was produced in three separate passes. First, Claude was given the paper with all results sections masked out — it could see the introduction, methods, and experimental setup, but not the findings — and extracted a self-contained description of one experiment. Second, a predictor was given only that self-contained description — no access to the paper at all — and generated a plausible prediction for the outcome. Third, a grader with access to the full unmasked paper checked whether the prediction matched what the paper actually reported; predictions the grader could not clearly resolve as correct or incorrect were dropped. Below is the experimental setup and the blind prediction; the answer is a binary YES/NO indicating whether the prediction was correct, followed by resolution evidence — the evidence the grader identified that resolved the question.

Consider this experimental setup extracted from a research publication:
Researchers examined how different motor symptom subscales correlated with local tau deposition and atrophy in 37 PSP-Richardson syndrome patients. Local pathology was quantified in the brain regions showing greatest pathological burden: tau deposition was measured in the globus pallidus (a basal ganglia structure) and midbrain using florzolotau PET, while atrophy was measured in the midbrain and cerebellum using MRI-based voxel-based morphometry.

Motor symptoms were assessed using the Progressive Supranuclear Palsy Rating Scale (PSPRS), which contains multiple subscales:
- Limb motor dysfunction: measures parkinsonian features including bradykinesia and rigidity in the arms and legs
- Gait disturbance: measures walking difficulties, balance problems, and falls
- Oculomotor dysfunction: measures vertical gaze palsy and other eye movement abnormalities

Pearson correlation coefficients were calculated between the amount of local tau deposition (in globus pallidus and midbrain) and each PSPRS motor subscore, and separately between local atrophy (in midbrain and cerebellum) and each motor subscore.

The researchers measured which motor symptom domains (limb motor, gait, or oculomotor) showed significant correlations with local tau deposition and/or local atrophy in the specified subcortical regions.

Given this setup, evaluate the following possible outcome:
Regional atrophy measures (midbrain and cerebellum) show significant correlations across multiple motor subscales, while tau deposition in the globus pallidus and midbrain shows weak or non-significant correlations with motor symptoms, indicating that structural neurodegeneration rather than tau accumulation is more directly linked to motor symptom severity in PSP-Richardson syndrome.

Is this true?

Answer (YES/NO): NO